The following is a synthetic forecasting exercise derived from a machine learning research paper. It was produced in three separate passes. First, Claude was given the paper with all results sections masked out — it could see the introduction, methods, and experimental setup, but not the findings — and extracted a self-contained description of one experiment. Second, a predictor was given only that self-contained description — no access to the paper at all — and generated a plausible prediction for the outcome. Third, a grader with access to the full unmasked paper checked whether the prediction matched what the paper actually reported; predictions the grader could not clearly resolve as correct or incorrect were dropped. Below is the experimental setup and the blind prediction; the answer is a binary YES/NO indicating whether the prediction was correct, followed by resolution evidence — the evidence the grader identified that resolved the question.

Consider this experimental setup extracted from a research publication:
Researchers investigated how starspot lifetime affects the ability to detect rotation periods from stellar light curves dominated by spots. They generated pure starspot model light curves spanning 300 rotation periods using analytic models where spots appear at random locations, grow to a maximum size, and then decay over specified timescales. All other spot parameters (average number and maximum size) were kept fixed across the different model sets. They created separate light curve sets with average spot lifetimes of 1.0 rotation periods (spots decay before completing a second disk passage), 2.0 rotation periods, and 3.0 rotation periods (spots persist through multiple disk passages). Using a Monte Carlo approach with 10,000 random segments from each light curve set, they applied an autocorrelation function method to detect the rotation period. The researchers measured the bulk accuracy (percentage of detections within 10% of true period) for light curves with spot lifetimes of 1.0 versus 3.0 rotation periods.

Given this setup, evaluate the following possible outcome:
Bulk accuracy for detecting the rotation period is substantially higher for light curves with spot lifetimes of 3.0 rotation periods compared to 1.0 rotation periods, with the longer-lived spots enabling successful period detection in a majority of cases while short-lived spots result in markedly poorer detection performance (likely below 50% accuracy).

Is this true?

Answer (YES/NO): YES